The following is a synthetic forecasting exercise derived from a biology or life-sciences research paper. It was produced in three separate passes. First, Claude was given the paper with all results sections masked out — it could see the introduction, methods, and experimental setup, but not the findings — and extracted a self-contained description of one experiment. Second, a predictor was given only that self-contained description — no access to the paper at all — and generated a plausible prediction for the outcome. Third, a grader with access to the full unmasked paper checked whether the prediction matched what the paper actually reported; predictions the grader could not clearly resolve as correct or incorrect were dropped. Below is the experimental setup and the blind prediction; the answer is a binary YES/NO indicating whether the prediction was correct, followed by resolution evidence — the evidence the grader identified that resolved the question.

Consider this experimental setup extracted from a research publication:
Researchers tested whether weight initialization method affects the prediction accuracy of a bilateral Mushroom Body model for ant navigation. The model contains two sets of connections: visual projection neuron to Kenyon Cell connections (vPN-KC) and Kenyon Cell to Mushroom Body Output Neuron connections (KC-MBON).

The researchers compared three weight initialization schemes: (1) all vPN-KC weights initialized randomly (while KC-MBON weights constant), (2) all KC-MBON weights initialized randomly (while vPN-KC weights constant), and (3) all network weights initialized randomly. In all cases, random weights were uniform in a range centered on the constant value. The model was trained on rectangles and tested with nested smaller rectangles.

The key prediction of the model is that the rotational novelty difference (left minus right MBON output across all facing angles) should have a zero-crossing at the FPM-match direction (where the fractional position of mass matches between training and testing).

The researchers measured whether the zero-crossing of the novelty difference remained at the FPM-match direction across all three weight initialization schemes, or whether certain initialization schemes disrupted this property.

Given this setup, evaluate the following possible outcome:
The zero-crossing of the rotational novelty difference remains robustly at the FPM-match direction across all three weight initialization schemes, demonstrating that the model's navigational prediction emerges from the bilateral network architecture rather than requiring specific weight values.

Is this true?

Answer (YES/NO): YES